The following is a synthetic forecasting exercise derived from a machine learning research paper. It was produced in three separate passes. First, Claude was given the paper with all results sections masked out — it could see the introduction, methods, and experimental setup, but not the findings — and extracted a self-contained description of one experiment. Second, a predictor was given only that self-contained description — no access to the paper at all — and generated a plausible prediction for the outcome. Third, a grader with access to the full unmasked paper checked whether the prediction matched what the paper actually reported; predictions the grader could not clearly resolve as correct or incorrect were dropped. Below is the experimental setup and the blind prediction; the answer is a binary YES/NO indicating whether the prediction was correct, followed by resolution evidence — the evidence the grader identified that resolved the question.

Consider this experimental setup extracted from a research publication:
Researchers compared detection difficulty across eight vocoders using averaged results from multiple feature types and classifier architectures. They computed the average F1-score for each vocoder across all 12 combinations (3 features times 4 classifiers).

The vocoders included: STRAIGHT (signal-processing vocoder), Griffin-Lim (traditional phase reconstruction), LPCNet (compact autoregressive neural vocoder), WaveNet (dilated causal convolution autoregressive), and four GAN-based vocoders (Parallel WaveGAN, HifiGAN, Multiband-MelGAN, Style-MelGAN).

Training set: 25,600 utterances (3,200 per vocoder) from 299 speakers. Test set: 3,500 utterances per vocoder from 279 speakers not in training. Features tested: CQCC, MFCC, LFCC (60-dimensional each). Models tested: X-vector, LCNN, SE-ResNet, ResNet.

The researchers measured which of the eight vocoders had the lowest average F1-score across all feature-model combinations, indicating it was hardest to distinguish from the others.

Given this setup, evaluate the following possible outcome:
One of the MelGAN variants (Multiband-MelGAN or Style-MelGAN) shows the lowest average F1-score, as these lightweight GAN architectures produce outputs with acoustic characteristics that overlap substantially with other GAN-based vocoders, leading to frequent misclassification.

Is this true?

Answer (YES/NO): YES